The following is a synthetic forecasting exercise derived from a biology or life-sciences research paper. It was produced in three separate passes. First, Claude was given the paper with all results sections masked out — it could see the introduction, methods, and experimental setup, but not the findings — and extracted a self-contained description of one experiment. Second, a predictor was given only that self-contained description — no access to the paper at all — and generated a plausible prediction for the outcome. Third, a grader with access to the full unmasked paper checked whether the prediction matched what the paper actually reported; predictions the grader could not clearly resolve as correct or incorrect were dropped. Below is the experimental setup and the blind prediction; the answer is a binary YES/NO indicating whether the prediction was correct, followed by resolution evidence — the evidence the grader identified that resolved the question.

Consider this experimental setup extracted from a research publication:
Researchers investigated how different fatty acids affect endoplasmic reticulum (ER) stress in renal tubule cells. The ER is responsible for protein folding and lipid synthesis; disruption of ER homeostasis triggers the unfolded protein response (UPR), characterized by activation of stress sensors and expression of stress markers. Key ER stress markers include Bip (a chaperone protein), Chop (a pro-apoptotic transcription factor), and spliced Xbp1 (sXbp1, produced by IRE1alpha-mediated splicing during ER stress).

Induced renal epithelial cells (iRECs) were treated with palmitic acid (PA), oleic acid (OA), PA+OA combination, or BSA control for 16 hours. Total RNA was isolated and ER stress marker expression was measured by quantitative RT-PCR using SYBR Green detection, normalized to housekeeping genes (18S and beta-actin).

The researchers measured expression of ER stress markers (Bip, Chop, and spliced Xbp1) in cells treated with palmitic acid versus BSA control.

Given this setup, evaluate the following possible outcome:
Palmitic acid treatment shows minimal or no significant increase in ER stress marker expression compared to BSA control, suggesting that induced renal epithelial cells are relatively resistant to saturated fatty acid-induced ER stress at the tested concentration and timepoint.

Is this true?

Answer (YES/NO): NO